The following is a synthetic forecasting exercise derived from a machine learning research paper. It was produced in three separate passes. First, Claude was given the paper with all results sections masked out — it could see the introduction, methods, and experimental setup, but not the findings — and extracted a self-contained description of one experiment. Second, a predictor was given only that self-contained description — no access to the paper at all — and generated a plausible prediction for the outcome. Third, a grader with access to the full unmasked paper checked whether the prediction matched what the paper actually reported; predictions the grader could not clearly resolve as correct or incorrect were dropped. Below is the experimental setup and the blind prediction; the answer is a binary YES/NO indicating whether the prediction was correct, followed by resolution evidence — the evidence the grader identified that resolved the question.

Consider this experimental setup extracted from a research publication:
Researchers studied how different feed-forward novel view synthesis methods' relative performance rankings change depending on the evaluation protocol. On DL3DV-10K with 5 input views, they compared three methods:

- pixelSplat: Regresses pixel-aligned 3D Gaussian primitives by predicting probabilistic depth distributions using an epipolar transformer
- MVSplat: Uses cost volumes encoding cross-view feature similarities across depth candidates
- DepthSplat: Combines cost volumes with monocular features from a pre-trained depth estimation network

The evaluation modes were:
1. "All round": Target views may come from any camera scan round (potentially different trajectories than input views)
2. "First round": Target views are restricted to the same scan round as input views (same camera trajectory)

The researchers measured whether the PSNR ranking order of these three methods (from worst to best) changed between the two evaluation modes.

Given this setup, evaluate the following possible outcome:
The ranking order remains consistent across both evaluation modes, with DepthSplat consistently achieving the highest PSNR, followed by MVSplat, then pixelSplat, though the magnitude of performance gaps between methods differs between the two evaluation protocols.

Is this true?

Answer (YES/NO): YES